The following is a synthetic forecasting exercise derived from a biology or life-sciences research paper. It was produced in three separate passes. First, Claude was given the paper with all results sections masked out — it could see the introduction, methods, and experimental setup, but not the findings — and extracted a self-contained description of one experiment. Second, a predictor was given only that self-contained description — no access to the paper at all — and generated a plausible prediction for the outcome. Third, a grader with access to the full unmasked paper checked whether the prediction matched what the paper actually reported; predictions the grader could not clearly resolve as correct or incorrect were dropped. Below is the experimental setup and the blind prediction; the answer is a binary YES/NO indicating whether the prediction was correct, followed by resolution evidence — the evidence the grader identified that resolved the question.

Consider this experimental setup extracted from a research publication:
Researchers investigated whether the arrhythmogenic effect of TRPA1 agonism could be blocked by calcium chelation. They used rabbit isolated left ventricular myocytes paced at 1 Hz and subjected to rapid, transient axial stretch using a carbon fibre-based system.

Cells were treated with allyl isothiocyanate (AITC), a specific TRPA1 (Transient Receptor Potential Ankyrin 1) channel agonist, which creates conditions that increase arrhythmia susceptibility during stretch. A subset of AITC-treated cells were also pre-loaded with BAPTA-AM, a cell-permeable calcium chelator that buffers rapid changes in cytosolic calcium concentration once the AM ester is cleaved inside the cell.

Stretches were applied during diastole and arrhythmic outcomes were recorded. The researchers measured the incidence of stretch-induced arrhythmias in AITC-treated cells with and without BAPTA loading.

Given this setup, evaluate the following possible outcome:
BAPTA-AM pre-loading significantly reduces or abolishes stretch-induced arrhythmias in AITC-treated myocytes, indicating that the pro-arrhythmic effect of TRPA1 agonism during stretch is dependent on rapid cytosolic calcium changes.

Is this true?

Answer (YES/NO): YES